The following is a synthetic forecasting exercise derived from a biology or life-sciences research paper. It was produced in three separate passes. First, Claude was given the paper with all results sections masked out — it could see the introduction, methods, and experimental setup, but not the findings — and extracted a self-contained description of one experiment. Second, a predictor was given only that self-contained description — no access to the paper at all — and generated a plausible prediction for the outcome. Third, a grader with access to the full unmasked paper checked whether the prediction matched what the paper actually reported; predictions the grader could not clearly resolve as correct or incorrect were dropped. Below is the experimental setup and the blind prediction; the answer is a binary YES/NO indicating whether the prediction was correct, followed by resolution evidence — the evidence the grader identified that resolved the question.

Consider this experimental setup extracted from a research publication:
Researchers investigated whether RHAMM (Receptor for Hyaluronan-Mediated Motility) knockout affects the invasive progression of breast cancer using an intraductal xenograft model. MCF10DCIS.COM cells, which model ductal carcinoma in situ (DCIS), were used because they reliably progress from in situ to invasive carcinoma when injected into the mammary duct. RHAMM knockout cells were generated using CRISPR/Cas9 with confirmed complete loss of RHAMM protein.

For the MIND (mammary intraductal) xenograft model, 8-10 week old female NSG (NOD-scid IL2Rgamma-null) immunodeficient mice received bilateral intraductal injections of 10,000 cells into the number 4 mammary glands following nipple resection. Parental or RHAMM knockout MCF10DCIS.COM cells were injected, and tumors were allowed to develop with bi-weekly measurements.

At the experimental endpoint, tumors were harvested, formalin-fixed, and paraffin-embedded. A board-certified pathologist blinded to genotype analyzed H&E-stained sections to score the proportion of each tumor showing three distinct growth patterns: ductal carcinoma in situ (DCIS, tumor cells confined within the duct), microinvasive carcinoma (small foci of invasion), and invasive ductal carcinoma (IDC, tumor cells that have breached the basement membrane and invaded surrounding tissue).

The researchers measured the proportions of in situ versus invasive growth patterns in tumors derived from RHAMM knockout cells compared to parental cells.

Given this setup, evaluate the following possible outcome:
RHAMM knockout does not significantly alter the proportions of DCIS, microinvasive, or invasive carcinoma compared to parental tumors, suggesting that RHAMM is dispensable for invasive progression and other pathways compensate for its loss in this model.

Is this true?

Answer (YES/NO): NO